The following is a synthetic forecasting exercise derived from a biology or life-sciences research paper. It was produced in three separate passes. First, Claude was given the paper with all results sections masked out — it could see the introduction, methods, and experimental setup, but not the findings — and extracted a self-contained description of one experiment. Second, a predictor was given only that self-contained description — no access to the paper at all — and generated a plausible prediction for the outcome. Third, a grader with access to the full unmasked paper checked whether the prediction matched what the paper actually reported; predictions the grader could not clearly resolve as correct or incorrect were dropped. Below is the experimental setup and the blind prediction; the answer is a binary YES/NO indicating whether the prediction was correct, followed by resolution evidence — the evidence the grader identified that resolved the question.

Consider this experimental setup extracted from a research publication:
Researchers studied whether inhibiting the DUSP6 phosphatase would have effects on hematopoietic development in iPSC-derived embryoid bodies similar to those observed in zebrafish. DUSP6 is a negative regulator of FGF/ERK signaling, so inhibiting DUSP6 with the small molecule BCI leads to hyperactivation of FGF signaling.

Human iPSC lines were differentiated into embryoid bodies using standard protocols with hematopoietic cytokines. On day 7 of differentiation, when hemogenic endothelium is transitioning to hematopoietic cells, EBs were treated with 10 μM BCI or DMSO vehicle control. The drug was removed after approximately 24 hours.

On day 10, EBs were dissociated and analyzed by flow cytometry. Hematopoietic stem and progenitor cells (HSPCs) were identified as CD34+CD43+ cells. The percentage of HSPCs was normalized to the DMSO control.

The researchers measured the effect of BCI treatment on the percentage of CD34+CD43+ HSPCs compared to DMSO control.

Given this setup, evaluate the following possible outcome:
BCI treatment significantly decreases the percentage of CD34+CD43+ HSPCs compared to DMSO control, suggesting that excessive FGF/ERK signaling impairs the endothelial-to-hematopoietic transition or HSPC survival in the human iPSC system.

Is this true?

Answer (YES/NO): NO